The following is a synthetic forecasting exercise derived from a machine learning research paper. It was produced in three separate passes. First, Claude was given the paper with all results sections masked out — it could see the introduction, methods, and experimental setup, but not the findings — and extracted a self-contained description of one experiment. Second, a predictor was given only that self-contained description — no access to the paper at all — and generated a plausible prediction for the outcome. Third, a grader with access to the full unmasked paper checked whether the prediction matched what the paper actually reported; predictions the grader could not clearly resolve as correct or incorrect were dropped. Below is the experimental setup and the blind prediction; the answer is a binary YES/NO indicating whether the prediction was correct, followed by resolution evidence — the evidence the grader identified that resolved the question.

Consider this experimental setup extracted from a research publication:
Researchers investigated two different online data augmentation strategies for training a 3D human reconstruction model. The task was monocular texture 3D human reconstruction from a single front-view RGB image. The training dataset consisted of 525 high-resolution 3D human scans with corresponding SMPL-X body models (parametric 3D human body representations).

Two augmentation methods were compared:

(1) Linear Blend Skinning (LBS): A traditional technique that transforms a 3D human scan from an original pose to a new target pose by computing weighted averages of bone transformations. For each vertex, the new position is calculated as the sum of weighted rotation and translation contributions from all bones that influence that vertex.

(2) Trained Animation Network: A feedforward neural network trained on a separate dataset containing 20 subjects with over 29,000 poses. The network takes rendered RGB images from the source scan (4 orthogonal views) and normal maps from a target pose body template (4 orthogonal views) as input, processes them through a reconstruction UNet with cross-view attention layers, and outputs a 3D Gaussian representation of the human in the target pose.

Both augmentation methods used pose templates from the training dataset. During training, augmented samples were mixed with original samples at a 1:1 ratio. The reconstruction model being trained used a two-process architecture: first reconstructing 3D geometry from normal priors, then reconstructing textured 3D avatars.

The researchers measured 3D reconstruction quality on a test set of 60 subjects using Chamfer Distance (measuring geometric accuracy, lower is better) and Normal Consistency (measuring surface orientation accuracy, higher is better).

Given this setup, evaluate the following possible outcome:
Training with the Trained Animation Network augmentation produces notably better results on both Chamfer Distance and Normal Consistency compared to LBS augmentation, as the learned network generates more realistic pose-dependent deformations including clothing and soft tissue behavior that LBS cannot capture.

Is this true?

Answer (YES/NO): YES